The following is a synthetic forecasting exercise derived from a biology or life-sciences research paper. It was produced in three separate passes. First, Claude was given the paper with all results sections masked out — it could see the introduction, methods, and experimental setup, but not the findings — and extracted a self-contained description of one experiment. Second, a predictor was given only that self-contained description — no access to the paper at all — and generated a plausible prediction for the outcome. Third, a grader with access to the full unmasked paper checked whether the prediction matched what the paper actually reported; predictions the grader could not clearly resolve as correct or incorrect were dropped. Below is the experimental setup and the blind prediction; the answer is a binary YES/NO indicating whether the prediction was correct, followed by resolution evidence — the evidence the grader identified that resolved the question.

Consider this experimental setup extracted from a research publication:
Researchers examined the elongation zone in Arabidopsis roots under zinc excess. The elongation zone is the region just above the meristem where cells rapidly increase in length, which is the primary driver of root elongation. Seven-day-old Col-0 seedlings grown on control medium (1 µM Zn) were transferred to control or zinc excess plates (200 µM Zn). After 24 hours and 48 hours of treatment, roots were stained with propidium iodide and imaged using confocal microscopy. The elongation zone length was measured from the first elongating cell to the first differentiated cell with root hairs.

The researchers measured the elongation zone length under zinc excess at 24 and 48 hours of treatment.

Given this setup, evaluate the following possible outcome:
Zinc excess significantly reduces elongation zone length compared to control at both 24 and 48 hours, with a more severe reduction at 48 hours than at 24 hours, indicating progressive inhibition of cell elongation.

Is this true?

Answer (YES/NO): YES